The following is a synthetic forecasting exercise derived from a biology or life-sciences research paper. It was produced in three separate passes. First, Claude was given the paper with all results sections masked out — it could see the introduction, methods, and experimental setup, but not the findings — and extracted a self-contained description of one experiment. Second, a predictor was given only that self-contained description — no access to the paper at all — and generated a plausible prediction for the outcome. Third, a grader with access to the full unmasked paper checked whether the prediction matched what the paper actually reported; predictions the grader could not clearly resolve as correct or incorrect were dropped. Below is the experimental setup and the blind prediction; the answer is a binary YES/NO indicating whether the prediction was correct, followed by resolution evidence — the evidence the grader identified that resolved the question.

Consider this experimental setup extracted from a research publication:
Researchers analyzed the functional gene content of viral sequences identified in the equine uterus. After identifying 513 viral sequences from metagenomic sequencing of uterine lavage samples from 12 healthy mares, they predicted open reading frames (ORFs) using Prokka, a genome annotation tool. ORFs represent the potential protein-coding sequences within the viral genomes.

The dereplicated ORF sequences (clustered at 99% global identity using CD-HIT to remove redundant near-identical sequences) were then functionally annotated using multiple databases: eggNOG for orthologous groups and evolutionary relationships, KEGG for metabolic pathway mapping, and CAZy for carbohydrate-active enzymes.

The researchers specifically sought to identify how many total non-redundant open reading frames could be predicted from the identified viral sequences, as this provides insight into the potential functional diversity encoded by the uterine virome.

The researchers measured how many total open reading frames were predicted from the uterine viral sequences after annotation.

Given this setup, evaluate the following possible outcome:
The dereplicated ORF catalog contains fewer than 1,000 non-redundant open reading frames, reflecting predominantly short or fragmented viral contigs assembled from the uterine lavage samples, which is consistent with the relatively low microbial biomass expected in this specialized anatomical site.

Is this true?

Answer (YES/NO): YES